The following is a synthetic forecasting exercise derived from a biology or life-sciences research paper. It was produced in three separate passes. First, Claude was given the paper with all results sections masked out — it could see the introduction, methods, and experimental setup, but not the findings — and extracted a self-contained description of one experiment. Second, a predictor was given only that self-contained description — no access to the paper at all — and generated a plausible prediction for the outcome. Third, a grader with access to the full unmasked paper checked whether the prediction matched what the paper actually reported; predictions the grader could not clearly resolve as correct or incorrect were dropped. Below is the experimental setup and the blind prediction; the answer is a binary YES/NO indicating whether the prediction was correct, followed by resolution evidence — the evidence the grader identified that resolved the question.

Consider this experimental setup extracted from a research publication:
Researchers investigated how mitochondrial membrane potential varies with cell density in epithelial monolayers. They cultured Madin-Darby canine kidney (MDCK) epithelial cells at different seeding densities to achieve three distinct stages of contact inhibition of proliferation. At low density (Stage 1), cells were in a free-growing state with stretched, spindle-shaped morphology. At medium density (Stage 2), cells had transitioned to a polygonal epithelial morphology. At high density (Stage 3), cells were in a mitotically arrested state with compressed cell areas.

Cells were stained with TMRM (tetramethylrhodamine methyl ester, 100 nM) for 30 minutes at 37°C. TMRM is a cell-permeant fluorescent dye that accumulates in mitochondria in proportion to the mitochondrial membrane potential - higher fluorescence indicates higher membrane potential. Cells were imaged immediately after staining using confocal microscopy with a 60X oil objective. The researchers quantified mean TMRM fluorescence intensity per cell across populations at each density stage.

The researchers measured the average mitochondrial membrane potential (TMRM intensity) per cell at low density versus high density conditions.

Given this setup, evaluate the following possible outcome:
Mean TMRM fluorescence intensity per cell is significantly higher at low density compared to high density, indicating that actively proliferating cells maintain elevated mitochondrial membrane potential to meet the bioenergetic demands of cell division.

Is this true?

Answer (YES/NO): NO